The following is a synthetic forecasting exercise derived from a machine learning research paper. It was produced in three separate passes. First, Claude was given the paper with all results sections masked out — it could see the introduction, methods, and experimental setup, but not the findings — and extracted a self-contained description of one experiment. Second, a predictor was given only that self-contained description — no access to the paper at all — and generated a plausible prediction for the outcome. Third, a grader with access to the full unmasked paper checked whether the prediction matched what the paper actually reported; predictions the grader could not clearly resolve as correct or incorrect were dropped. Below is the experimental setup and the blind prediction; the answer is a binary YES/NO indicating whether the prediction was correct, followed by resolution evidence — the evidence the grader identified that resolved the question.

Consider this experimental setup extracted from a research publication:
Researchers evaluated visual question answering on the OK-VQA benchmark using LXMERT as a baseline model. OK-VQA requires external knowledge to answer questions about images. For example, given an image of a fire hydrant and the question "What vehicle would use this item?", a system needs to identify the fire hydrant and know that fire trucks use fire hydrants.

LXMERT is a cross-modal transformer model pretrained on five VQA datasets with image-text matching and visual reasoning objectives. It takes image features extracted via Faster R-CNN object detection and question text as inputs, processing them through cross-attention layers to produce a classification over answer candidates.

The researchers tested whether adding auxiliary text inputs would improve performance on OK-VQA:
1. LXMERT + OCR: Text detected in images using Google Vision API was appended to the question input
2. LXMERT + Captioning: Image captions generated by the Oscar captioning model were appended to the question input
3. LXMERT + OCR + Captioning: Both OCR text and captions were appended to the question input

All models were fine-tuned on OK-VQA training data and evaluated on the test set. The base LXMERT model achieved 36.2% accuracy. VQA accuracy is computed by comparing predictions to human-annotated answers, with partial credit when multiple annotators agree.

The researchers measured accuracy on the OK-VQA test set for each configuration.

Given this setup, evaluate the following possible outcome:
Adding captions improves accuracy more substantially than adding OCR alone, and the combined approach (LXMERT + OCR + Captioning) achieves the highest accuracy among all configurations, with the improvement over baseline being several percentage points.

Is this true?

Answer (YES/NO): NO